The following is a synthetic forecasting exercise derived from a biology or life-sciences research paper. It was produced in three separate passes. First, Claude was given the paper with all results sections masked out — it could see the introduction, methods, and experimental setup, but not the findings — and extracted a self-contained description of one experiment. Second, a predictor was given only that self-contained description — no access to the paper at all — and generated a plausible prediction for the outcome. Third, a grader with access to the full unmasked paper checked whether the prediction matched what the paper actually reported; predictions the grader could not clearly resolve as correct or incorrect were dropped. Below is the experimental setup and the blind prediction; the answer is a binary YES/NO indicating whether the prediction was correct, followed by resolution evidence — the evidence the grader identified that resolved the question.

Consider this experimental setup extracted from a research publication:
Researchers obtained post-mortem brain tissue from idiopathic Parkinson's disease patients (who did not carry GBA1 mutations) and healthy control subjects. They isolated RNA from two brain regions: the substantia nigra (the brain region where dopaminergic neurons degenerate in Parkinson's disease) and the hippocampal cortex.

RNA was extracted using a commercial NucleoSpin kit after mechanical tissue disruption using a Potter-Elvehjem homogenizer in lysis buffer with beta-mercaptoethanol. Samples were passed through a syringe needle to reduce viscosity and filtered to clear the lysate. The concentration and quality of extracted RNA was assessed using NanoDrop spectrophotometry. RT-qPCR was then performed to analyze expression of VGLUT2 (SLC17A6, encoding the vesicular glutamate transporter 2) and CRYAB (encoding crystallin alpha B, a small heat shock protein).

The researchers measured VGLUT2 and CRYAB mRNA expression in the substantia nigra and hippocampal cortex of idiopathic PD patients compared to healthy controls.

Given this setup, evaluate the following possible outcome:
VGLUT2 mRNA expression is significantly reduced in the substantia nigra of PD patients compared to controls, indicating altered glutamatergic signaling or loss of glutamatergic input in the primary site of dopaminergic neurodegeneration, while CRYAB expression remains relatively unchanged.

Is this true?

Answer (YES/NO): NO